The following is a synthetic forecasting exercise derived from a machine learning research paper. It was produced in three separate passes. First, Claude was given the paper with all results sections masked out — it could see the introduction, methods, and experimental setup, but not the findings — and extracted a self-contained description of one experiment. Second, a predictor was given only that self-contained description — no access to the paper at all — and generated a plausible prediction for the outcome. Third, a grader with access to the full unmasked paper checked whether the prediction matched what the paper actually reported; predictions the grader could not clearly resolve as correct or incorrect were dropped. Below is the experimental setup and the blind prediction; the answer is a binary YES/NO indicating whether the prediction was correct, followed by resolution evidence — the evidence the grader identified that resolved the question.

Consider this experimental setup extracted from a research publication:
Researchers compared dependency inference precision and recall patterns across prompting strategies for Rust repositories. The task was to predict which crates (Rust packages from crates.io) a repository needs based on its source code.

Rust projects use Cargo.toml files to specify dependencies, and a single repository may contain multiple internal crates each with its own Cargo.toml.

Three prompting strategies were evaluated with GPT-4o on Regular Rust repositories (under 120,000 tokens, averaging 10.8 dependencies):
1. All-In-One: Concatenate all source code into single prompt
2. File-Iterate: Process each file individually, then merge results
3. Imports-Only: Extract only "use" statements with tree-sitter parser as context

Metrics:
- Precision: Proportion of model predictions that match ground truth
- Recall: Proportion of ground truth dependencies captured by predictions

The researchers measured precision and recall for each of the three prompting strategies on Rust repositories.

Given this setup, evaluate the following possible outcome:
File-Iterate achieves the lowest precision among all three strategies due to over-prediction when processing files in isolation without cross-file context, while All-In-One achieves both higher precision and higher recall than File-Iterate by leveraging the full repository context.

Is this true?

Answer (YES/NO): NO